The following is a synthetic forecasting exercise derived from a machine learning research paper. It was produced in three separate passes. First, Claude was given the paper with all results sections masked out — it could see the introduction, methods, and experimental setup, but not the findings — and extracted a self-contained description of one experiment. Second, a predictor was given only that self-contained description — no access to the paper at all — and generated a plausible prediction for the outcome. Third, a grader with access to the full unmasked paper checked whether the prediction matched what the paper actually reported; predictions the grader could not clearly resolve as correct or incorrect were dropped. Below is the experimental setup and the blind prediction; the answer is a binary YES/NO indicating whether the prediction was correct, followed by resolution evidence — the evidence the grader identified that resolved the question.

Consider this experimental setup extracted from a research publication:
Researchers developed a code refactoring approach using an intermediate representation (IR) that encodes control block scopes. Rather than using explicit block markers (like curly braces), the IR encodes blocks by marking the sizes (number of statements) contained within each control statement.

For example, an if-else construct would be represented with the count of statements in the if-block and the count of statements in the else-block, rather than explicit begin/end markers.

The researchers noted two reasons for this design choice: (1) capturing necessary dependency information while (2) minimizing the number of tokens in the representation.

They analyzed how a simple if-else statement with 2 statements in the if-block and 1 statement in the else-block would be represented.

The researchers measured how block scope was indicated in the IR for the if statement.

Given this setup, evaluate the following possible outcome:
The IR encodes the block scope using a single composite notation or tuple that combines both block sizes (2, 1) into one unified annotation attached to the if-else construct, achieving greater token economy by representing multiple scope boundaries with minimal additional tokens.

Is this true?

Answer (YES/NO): NO